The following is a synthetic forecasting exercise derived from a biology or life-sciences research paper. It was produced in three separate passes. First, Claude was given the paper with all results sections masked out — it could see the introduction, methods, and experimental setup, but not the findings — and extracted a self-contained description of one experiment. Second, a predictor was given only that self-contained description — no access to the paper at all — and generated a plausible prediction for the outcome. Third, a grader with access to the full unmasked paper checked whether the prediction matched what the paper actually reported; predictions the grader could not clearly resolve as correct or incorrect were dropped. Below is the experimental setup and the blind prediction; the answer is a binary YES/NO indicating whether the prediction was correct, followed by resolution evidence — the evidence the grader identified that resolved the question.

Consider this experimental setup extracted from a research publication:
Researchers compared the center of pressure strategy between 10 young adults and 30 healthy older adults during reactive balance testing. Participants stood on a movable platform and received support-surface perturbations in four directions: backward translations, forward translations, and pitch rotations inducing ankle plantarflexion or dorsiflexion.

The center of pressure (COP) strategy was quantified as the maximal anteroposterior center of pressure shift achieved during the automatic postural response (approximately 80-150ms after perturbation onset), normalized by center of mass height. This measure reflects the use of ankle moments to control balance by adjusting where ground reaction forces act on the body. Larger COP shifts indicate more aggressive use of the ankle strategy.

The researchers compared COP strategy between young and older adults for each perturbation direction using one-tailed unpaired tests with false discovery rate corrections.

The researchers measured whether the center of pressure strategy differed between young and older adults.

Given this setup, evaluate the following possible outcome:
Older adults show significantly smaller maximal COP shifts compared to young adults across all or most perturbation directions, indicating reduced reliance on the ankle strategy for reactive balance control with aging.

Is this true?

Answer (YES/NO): NO